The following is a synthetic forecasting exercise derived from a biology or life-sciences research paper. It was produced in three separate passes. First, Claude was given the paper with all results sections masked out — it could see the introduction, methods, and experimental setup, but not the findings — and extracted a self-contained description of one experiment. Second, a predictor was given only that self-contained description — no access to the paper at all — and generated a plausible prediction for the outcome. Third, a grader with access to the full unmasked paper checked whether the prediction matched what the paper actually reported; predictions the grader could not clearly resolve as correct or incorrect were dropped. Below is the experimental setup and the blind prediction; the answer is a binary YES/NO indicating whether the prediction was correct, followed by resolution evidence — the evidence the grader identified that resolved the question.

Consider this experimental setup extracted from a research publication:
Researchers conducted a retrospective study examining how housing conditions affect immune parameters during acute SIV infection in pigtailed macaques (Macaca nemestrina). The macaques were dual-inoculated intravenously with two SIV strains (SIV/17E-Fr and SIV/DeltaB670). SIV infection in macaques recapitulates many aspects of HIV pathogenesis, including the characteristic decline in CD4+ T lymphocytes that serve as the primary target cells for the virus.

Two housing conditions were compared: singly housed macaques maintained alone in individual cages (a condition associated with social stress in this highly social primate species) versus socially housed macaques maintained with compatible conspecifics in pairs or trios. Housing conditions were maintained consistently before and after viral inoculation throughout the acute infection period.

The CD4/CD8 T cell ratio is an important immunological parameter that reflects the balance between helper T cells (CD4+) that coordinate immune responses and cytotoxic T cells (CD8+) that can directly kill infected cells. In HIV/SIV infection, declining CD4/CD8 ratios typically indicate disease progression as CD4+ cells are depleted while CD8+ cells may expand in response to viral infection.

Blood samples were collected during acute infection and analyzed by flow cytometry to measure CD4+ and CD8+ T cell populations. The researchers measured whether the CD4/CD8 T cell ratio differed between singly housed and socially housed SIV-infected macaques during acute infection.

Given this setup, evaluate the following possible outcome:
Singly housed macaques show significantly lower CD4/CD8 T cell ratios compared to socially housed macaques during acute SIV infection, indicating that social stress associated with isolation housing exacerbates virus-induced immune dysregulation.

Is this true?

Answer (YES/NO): YES